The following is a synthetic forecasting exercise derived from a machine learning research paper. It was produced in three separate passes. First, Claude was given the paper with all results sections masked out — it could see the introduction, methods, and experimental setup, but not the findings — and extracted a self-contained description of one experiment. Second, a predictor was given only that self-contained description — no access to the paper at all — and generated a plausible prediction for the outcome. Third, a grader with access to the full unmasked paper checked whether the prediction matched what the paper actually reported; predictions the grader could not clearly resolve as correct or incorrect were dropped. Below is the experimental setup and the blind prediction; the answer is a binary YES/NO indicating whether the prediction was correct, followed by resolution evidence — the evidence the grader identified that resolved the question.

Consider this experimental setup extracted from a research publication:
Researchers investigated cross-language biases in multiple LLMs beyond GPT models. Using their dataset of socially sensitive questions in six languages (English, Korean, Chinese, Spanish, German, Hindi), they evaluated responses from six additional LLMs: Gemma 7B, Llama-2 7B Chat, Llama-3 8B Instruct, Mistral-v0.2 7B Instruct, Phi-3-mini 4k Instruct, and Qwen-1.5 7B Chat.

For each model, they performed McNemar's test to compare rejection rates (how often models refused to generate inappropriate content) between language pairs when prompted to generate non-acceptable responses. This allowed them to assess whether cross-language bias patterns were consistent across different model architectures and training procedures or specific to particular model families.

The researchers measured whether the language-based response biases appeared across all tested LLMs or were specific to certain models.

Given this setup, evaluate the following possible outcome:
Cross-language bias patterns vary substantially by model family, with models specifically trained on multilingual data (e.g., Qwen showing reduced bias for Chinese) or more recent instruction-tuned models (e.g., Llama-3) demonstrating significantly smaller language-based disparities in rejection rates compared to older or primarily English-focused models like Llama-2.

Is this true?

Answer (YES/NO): NO